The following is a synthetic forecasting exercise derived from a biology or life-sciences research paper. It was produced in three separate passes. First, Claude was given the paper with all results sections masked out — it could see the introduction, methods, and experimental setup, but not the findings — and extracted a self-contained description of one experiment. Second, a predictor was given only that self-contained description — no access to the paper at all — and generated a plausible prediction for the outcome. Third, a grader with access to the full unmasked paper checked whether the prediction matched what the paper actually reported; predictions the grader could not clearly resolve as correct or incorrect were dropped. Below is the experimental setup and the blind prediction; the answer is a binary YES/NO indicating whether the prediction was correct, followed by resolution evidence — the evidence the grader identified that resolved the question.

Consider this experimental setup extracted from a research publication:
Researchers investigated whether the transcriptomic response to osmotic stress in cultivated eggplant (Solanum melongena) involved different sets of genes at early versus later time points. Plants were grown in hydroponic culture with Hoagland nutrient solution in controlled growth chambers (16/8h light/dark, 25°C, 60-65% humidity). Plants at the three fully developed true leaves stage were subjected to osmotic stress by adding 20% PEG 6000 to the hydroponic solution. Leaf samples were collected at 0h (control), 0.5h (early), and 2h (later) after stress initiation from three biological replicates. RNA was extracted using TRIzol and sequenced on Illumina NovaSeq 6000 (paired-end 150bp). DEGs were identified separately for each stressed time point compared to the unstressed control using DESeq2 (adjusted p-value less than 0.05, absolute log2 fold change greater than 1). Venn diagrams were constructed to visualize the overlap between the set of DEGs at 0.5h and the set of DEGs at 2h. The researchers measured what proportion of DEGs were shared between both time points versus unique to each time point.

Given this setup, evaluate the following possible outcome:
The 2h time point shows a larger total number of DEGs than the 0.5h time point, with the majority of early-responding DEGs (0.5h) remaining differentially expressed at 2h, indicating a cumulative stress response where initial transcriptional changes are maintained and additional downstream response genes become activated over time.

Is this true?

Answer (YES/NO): NO